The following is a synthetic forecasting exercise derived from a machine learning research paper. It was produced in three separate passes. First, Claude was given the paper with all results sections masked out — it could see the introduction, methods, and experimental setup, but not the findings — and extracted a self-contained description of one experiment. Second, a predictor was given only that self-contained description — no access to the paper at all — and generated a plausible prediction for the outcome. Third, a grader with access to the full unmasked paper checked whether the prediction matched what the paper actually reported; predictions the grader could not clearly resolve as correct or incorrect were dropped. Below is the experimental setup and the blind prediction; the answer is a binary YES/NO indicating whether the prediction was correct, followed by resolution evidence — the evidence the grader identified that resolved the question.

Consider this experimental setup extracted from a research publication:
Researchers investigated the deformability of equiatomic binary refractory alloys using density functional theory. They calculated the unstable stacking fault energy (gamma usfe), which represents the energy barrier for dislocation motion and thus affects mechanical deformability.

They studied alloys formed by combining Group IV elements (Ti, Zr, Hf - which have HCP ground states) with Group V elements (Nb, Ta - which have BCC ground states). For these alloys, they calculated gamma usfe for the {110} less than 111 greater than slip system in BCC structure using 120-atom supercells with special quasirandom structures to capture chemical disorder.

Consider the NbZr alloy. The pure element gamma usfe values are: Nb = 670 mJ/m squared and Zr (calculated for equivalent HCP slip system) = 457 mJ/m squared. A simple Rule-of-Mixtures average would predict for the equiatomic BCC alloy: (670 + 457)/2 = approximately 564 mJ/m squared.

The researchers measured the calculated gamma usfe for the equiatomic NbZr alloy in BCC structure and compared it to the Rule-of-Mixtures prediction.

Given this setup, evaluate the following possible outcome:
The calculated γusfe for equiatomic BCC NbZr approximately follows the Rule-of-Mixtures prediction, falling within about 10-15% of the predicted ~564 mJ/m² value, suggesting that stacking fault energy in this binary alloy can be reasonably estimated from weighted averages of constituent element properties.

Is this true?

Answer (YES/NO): NO